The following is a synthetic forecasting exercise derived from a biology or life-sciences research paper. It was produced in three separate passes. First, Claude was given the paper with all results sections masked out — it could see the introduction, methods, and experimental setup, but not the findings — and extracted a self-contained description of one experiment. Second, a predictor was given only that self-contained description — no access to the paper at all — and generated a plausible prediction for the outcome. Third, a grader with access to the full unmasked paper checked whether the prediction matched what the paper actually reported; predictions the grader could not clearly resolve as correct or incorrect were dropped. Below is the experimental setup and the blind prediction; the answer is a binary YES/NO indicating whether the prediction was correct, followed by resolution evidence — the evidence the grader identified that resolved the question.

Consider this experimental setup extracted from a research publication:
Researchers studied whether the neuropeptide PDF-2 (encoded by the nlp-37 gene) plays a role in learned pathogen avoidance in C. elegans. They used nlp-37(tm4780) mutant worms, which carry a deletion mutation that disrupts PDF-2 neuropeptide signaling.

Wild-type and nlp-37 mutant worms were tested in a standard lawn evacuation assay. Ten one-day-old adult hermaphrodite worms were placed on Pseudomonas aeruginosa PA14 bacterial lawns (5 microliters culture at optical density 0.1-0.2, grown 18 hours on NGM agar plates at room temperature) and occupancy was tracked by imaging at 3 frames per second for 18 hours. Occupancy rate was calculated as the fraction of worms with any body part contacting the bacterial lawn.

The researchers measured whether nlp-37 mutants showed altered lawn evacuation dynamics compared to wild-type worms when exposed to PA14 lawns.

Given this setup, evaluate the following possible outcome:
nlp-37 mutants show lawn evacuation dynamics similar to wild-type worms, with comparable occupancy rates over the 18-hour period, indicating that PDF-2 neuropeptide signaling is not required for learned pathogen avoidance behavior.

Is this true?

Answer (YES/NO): NO